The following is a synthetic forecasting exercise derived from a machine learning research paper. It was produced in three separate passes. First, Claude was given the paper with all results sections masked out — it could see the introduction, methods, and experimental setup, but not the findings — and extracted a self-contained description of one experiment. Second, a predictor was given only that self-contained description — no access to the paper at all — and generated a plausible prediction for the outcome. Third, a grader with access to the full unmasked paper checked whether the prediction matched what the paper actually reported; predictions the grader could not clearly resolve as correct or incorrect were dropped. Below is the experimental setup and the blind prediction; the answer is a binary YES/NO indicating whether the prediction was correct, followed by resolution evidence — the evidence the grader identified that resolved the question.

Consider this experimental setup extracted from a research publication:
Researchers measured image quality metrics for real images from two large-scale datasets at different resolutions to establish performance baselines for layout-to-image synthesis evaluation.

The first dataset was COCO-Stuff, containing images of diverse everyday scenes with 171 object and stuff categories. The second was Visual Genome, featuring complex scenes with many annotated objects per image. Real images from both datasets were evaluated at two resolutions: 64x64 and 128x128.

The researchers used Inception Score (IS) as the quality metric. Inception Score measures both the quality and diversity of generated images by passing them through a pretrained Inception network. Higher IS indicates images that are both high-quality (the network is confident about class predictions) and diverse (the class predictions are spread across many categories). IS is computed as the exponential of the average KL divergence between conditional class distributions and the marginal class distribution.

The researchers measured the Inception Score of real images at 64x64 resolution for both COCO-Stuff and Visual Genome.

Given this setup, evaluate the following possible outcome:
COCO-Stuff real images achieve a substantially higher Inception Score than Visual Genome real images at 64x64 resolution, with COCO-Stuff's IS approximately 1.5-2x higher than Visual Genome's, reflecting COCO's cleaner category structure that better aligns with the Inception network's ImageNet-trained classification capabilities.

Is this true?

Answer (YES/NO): NO